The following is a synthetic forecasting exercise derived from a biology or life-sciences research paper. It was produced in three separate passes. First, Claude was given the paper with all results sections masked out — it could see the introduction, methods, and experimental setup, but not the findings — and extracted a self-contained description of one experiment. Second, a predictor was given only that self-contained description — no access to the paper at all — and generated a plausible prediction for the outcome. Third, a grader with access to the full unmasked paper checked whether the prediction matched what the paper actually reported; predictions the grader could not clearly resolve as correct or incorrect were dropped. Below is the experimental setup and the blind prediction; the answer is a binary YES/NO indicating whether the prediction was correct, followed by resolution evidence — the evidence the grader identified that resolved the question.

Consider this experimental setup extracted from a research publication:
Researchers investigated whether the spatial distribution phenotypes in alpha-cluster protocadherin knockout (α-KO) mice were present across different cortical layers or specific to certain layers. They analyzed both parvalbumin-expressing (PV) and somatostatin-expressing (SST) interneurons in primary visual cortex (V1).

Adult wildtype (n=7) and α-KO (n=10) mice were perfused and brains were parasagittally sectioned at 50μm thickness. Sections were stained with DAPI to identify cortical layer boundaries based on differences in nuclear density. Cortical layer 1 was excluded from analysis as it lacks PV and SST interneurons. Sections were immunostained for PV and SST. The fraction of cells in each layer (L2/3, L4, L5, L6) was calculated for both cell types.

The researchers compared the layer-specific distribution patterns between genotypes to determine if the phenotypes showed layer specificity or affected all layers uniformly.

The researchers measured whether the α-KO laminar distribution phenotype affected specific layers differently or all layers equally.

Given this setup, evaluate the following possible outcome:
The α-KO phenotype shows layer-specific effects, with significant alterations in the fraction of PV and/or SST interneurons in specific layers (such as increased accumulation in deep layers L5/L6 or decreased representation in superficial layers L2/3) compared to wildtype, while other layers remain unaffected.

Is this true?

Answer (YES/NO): NO